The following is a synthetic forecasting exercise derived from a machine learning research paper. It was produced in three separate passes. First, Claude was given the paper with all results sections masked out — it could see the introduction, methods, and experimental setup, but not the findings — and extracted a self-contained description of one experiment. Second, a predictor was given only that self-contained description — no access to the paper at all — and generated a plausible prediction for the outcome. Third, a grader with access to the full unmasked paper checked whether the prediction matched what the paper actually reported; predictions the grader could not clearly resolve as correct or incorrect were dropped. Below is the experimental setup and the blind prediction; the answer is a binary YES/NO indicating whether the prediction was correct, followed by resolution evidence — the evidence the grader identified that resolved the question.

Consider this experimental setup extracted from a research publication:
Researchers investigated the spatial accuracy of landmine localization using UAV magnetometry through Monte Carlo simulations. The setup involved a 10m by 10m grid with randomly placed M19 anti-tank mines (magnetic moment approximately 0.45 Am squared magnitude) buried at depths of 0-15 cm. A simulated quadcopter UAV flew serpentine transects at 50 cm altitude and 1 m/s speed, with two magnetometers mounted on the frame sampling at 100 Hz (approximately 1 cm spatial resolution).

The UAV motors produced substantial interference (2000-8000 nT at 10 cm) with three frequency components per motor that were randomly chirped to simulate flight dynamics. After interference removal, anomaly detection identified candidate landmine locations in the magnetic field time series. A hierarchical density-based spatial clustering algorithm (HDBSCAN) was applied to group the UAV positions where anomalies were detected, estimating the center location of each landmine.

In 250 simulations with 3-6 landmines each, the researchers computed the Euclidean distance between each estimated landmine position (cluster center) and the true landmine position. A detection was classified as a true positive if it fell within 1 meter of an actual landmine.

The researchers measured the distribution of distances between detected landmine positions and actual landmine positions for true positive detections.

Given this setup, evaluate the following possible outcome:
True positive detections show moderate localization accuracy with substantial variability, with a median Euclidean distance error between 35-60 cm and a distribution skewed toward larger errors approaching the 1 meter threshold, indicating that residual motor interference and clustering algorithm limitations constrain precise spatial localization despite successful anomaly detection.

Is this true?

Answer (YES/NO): NO